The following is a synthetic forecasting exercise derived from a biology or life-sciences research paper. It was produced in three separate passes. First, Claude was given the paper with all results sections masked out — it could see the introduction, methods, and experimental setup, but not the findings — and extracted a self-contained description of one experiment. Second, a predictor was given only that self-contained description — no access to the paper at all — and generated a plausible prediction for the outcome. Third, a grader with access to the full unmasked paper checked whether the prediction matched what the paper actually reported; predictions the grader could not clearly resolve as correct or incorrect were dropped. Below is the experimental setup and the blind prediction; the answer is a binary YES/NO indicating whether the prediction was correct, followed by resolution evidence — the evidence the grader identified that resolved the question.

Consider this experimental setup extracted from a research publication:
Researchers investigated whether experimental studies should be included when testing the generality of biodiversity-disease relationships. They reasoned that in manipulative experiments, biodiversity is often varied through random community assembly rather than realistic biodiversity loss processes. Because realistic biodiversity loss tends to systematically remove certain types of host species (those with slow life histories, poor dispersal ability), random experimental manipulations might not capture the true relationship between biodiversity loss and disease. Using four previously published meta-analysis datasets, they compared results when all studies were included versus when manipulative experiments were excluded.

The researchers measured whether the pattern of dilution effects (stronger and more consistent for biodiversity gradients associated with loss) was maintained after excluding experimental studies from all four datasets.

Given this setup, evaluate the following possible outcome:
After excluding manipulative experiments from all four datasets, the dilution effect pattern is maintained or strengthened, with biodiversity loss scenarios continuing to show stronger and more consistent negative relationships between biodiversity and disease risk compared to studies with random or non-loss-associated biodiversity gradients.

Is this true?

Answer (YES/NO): NO